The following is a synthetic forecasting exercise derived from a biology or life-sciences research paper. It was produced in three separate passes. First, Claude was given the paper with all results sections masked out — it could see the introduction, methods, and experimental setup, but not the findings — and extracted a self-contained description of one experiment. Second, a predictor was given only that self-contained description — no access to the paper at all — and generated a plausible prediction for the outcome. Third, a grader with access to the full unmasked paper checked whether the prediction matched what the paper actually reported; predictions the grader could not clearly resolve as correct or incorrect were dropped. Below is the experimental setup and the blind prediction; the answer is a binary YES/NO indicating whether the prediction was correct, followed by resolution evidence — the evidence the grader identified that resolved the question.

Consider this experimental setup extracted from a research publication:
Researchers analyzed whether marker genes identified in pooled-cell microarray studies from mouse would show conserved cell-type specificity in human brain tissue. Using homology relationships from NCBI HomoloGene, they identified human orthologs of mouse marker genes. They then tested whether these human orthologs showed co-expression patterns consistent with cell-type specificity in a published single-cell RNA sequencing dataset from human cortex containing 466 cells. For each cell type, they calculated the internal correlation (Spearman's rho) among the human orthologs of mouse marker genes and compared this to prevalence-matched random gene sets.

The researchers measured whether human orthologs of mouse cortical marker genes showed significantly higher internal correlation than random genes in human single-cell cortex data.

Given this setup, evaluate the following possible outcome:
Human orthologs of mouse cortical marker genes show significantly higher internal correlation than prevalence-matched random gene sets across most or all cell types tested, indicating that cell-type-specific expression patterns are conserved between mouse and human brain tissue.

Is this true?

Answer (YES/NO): NO